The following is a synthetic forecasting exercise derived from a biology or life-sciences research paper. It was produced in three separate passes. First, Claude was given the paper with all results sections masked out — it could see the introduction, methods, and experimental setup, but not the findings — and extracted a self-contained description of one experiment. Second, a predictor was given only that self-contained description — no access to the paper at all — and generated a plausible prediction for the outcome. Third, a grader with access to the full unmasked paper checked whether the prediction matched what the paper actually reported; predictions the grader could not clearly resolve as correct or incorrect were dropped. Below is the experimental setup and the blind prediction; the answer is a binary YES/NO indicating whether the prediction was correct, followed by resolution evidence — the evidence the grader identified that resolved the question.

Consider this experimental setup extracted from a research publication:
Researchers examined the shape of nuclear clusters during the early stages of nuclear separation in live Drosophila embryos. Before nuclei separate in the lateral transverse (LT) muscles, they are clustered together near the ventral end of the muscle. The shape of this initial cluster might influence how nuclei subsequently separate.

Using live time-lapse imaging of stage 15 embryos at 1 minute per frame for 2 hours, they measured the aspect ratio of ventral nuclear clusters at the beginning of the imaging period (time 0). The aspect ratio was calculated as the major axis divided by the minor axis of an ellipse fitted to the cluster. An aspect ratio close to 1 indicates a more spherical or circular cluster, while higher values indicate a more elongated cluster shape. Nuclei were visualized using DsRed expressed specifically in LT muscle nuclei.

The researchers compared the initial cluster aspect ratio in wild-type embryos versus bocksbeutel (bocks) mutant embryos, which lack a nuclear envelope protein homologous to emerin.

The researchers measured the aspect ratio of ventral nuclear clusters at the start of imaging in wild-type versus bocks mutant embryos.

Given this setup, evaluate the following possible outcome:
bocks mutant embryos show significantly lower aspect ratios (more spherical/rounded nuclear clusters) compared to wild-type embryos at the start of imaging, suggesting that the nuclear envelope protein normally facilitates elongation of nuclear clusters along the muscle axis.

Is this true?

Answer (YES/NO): NO